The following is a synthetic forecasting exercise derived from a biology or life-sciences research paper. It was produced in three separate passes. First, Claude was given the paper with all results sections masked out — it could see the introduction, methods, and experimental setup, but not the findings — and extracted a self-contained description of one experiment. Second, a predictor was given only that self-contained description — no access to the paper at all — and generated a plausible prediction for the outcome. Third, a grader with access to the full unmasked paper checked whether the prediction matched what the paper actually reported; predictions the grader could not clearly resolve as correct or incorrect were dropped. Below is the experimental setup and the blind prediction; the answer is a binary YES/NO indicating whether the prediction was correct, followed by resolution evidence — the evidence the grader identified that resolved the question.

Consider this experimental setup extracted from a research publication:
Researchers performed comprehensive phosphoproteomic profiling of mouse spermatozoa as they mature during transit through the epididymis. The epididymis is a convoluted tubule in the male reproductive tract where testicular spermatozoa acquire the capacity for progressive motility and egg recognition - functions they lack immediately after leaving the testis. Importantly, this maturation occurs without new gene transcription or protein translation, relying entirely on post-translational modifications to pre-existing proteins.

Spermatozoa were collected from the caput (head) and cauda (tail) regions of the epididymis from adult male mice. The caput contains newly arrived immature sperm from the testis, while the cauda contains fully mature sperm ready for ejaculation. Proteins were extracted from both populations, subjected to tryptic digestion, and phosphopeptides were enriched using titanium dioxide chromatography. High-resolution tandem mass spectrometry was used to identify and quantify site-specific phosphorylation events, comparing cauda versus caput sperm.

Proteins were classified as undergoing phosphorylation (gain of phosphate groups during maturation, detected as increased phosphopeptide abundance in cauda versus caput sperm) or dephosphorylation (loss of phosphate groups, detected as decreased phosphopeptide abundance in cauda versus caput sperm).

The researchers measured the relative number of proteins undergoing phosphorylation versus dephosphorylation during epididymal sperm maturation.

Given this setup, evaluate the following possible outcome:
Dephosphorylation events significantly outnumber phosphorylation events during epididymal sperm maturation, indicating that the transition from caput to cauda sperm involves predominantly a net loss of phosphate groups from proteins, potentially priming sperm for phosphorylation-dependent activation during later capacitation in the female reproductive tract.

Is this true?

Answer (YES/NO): NO